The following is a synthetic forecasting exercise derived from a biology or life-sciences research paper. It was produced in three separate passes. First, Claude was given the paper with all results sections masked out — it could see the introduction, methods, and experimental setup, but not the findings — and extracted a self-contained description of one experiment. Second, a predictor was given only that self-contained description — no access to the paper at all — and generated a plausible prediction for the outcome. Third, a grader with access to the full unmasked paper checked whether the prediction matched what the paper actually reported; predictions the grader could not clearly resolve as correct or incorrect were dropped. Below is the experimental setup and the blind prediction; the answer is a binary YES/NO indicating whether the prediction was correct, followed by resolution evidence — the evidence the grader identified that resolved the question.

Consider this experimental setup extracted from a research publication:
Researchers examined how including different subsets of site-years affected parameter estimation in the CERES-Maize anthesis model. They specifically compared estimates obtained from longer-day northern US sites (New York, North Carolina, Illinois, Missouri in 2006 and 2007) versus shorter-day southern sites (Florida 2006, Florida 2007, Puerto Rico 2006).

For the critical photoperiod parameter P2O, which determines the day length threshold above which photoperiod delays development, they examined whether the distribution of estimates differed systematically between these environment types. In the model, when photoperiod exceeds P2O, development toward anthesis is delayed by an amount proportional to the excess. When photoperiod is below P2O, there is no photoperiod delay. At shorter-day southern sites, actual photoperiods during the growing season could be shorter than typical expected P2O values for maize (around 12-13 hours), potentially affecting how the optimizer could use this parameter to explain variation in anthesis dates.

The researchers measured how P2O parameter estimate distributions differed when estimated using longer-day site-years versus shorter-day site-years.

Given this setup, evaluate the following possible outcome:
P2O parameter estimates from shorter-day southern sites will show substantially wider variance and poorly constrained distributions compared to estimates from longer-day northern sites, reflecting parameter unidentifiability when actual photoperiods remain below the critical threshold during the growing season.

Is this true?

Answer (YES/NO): NO